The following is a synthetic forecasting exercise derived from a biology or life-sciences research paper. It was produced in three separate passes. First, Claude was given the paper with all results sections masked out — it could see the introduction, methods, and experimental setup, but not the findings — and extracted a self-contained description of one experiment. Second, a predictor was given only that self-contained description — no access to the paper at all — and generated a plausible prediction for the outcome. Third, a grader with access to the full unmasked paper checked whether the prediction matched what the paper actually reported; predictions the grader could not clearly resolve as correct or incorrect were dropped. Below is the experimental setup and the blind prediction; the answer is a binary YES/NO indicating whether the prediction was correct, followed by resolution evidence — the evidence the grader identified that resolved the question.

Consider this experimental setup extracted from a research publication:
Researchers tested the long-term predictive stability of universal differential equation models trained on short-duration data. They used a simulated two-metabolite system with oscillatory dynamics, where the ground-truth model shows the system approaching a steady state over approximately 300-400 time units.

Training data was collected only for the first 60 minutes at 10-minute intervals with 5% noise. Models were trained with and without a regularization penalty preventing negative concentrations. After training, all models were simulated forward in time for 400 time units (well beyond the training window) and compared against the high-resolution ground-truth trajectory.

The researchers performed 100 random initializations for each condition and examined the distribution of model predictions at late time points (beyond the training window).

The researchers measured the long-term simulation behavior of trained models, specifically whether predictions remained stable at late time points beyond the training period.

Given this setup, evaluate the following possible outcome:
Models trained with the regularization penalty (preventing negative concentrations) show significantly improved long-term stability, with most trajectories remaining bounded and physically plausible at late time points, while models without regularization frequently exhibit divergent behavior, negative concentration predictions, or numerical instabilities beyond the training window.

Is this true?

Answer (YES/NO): YES